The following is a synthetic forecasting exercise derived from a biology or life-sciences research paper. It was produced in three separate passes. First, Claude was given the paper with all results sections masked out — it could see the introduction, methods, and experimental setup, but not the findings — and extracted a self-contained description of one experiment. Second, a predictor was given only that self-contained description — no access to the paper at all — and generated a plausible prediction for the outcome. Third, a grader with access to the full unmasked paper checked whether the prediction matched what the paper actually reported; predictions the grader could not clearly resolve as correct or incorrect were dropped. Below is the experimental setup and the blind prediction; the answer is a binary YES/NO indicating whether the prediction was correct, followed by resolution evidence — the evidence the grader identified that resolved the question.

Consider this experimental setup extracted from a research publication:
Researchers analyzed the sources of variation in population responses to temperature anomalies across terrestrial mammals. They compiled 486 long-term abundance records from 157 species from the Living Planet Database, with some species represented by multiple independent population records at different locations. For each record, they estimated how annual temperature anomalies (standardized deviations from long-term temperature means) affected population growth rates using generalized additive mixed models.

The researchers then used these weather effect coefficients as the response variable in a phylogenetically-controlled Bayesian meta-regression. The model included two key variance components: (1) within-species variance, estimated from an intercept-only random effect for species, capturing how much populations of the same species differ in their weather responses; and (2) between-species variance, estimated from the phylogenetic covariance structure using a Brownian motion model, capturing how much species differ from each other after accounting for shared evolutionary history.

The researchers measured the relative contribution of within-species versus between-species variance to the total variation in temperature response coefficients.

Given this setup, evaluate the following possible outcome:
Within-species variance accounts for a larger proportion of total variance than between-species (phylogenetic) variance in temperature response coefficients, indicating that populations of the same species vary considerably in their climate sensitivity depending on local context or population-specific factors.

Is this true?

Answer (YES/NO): YES